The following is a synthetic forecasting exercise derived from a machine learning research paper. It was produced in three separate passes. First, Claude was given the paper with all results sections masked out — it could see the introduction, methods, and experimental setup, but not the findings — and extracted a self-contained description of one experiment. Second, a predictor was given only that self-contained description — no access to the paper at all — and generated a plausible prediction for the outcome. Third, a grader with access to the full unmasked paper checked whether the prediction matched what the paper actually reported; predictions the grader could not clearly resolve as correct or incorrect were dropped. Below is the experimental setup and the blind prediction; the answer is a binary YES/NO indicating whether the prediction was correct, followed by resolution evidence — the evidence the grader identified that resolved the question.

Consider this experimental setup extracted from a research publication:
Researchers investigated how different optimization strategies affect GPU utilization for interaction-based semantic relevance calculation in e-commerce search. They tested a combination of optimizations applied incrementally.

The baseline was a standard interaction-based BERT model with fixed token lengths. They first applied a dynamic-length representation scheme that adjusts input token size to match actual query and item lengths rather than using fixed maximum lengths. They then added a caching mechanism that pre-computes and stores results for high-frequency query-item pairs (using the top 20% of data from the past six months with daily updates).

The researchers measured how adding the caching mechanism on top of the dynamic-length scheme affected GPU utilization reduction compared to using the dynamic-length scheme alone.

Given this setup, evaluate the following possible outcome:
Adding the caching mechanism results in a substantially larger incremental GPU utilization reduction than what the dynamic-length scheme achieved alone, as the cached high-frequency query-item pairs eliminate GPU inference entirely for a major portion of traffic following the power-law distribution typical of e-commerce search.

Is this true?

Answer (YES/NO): NO